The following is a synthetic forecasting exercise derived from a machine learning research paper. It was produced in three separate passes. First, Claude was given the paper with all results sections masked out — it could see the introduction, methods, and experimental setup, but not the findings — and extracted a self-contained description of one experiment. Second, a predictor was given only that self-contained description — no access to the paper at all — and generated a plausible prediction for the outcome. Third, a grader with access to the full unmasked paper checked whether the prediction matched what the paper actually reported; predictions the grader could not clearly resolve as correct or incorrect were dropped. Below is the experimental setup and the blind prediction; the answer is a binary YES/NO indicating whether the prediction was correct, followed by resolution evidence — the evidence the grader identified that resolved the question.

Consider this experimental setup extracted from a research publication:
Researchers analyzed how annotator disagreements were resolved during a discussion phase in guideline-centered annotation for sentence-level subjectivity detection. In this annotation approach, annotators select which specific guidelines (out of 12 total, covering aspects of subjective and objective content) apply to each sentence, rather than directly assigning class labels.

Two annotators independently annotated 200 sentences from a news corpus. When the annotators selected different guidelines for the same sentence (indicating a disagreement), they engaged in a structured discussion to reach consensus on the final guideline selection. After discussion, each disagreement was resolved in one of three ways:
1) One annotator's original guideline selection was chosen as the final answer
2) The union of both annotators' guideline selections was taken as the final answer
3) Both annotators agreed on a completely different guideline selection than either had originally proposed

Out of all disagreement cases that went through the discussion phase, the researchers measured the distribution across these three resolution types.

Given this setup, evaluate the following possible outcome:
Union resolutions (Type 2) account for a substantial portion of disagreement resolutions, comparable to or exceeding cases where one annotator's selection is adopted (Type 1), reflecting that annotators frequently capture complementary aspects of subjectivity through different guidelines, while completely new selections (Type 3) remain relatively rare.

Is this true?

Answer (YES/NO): NO